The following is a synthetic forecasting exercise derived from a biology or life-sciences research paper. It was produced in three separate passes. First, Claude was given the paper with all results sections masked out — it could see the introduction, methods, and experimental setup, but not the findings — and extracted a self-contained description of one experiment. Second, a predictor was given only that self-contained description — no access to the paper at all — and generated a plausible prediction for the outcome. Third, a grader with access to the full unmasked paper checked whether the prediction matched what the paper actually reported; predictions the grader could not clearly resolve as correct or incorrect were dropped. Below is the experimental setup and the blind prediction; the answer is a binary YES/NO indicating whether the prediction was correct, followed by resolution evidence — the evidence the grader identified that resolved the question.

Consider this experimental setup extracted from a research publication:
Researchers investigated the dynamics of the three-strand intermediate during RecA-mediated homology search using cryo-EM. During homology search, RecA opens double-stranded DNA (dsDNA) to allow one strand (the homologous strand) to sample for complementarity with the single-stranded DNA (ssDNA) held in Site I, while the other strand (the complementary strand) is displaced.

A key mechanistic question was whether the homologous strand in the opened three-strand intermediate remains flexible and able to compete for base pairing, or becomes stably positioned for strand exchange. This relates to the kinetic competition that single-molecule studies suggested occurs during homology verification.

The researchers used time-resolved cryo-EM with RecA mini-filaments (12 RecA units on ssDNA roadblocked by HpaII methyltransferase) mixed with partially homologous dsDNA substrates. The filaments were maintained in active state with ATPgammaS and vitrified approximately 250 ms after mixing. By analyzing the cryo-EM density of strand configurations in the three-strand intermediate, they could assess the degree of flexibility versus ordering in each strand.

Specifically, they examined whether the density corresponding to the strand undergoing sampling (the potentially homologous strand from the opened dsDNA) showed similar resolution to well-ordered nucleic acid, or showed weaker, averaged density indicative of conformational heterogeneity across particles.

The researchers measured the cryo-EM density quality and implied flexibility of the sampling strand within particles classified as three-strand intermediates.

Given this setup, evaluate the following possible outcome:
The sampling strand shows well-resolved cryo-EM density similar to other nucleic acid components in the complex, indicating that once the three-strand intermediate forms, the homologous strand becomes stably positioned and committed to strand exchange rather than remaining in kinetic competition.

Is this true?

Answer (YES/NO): NO